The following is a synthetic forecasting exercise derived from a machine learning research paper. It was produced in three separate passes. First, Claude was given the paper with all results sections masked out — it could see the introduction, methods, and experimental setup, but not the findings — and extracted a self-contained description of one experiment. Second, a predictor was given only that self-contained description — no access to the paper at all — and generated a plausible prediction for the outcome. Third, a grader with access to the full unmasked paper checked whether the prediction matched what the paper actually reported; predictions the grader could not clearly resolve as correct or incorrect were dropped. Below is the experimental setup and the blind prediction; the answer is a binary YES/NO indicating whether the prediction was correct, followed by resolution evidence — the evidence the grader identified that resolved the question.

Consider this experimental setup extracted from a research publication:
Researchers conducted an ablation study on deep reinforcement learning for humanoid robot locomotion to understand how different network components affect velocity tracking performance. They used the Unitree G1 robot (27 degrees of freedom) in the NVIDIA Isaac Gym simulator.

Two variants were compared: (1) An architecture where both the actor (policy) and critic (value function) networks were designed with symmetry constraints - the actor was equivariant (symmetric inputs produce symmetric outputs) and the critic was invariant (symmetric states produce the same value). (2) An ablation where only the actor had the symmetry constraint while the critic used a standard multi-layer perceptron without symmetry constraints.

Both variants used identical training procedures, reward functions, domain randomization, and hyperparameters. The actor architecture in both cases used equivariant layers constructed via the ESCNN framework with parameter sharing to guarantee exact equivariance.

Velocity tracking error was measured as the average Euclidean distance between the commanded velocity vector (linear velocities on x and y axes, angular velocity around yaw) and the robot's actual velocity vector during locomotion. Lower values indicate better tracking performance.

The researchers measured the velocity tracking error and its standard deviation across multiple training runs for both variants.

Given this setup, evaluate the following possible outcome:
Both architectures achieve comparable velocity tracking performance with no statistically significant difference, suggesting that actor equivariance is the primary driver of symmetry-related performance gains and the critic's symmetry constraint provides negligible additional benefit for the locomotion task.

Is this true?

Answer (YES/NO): NO